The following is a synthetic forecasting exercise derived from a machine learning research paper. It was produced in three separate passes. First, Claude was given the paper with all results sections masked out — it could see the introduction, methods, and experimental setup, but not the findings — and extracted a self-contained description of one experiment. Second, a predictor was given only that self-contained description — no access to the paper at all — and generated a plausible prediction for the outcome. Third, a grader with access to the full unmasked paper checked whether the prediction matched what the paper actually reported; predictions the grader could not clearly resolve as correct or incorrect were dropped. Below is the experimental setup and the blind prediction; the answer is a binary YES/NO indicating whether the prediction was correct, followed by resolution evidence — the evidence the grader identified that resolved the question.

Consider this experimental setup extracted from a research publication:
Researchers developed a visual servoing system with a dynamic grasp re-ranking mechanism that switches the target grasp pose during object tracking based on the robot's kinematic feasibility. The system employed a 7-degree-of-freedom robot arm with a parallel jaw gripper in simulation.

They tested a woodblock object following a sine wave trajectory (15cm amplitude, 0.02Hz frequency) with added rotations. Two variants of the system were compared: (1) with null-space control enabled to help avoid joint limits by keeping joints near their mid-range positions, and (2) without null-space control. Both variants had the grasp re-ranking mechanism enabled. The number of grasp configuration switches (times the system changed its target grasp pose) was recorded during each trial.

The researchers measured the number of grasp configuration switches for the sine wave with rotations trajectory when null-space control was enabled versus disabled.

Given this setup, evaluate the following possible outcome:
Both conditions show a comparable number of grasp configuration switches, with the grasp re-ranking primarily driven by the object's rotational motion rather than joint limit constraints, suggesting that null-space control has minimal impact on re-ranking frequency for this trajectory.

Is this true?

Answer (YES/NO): NO